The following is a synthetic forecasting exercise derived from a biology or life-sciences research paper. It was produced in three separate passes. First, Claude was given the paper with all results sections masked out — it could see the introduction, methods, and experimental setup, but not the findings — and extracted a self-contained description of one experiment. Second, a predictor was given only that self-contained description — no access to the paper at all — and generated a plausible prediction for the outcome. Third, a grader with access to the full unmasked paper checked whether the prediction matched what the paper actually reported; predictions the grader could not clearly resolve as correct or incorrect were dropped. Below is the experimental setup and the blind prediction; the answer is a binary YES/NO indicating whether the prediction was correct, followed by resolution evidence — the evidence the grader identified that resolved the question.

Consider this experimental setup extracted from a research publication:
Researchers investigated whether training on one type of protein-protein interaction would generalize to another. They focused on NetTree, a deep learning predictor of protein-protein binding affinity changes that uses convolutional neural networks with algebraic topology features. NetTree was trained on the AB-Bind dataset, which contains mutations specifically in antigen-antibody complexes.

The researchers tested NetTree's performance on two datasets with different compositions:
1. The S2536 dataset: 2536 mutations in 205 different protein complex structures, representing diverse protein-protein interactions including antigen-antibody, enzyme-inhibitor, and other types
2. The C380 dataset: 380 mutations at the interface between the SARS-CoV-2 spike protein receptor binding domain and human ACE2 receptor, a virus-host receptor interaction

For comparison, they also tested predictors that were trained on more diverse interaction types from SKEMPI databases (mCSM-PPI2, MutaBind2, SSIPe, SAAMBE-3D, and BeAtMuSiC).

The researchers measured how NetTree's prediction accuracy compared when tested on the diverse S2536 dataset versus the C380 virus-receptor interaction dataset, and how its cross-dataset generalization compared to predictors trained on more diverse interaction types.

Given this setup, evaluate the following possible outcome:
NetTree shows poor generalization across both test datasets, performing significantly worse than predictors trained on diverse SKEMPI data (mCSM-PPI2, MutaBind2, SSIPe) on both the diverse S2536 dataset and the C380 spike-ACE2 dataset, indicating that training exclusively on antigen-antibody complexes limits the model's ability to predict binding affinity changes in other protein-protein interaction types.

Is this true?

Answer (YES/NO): YES